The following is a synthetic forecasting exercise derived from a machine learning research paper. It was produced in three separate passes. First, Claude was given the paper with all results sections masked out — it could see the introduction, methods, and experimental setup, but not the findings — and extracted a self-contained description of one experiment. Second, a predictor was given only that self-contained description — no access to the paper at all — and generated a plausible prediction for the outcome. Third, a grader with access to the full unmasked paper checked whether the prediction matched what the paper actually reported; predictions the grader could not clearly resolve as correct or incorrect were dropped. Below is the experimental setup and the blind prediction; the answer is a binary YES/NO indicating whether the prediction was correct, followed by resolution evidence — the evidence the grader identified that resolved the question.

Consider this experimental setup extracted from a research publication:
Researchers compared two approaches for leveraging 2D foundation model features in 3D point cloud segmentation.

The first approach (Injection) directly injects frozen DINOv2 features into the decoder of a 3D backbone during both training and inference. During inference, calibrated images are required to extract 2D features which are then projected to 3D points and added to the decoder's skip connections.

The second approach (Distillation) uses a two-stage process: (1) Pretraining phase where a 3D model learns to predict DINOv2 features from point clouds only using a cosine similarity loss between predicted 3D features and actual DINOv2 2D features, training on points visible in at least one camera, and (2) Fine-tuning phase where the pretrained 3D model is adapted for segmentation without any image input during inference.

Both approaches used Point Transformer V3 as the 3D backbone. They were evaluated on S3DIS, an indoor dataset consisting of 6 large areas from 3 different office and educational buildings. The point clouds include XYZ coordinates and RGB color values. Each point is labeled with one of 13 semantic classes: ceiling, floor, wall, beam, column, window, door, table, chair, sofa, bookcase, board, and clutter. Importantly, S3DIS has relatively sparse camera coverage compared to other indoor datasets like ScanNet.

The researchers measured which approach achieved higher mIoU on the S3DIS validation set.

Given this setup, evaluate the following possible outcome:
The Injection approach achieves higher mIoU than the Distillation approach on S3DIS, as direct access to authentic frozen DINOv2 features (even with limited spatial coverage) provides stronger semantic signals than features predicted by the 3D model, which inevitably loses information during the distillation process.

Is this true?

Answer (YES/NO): NO